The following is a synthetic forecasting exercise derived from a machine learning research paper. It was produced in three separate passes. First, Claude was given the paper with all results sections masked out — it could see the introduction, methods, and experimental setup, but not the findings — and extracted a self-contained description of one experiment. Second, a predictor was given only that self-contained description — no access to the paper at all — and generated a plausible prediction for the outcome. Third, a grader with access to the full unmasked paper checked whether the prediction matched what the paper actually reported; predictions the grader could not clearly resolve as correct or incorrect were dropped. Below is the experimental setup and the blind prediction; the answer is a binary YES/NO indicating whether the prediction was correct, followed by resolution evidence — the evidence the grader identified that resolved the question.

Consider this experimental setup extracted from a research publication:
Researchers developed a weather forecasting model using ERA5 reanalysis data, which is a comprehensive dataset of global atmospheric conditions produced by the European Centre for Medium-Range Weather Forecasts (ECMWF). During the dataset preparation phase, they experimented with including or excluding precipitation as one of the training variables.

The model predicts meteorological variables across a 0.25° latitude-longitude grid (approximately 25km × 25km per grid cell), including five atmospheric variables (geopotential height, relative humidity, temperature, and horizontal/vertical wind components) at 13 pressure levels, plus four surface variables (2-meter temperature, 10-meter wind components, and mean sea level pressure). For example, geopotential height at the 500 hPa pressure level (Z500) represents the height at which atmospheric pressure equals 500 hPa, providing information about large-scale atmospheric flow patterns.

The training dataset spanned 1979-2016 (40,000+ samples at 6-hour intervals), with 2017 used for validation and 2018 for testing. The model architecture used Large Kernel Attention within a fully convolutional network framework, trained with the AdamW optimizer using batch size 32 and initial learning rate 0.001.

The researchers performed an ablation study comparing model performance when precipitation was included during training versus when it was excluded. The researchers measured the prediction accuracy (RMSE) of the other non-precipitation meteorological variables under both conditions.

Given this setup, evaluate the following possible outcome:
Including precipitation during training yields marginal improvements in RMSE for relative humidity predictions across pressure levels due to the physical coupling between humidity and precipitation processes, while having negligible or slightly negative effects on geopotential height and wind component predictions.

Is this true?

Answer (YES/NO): NO